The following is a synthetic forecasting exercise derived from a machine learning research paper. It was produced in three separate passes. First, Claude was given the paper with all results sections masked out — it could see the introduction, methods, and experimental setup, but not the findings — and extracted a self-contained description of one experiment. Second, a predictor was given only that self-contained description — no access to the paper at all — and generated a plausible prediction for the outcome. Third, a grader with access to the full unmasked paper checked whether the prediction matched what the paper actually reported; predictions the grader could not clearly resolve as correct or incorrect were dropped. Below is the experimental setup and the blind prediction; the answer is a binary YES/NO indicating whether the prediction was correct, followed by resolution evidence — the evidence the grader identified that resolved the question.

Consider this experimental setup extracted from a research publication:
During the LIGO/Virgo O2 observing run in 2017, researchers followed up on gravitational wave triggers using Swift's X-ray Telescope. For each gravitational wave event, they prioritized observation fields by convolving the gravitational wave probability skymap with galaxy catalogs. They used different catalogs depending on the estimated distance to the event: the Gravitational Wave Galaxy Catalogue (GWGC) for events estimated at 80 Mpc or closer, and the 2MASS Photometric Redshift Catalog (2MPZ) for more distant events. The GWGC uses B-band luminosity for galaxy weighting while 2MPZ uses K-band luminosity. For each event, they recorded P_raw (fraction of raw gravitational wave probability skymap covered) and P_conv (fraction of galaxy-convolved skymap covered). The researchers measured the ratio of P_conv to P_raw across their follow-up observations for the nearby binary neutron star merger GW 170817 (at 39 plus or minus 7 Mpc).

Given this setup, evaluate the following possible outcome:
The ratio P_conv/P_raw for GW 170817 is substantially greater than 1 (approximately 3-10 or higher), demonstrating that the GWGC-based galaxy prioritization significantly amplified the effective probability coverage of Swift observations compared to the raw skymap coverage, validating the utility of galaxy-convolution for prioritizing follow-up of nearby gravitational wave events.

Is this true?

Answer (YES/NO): YES